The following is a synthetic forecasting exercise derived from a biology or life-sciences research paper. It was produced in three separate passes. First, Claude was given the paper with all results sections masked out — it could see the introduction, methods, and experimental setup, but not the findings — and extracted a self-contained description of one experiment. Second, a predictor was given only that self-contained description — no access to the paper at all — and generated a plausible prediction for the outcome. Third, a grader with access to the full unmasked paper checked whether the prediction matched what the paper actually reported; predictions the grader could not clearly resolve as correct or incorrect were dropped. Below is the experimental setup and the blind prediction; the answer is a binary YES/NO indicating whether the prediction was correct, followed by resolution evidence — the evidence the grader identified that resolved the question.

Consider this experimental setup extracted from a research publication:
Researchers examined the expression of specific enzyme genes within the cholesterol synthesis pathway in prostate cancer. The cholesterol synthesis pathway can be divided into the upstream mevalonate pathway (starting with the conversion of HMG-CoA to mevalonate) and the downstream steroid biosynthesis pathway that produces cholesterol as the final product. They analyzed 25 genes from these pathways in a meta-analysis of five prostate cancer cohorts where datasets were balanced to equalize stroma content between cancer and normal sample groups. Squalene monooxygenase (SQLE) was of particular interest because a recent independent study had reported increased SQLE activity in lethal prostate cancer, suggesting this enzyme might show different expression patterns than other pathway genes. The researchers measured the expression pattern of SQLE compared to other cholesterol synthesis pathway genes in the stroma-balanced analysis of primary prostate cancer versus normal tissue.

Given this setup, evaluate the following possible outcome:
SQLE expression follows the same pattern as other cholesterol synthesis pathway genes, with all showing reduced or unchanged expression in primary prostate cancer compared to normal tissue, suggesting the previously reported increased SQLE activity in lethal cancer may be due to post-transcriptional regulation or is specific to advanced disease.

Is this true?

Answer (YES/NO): YES